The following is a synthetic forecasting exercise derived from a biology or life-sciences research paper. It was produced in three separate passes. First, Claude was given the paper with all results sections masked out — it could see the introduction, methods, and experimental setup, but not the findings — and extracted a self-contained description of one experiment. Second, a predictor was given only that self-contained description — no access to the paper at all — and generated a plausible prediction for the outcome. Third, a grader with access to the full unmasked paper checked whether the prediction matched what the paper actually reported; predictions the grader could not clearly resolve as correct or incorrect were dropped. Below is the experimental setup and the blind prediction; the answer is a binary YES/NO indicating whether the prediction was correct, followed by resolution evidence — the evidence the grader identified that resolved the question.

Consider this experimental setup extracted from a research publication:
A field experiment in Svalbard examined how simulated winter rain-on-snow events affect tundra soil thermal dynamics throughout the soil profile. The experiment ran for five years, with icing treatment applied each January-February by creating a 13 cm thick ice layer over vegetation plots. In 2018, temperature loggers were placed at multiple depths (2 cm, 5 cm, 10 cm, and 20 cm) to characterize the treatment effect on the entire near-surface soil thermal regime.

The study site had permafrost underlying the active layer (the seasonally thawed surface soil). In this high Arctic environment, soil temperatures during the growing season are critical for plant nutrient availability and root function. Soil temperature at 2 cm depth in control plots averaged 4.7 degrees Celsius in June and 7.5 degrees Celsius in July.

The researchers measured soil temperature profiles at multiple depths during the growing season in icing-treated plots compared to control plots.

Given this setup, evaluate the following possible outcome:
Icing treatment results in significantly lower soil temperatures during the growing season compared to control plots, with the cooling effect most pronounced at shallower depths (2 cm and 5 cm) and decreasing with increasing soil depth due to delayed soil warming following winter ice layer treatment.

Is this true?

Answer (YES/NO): NO